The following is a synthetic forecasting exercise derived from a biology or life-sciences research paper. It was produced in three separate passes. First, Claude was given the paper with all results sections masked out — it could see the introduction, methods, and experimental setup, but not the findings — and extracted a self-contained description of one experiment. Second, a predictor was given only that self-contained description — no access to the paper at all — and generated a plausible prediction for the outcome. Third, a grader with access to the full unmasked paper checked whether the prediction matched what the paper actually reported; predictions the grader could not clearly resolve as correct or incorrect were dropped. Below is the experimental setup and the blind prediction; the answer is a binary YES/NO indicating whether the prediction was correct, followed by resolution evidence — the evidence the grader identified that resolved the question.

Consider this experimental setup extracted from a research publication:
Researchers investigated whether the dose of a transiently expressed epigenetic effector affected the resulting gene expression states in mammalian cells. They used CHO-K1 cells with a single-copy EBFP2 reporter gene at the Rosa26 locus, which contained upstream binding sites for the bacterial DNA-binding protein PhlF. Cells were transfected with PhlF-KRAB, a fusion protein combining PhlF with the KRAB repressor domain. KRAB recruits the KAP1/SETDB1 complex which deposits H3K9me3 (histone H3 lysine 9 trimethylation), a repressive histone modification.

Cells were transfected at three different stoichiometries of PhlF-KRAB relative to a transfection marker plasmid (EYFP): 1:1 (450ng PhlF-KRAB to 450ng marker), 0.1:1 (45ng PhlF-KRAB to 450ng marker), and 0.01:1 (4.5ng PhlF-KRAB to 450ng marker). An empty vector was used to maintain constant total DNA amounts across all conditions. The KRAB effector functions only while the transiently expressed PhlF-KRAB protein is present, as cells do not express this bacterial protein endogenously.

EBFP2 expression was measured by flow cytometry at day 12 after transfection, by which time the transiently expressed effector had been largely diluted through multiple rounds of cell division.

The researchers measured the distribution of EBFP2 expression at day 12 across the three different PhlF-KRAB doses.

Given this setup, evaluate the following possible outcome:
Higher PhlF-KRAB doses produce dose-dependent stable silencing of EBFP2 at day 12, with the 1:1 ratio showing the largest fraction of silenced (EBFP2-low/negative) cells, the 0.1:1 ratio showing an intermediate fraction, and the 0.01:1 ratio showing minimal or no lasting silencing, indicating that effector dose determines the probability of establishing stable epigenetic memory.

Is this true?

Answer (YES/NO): NO